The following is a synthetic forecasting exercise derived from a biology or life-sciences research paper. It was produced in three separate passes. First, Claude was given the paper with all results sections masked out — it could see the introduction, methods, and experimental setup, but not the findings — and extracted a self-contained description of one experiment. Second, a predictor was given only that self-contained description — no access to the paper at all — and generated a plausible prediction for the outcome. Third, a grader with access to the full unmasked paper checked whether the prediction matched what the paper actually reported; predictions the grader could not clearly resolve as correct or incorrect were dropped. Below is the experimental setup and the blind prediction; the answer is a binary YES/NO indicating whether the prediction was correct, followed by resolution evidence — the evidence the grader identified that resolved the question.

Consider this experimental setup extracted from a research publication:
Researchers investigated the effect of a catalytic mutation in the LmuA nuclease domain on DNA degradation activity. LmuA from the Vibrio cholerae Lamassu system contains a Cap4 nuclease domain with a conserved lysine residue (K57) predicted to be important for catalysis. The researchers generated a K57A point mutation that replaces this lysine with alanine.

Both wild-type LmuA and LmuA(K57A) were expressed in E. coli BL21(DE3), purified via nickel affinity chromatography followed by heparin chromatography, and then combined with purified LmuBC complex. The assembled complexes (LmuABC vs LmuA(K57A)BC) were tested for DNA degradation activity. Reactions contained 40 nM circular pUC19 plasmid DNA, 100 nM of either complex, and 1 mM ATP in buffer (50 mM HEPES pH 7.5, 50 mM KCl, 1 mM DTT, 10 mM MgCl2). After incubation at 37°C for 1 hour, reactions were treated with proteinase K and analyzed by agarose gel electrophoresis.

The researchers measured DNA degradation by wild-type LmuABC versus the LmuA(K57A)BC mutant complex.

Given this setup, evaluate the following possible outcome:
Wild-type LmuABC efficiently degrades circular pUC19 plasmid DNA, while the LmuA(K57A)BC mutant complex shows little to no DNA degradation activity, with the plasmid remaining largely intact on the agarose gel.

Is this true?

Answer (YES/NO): YES